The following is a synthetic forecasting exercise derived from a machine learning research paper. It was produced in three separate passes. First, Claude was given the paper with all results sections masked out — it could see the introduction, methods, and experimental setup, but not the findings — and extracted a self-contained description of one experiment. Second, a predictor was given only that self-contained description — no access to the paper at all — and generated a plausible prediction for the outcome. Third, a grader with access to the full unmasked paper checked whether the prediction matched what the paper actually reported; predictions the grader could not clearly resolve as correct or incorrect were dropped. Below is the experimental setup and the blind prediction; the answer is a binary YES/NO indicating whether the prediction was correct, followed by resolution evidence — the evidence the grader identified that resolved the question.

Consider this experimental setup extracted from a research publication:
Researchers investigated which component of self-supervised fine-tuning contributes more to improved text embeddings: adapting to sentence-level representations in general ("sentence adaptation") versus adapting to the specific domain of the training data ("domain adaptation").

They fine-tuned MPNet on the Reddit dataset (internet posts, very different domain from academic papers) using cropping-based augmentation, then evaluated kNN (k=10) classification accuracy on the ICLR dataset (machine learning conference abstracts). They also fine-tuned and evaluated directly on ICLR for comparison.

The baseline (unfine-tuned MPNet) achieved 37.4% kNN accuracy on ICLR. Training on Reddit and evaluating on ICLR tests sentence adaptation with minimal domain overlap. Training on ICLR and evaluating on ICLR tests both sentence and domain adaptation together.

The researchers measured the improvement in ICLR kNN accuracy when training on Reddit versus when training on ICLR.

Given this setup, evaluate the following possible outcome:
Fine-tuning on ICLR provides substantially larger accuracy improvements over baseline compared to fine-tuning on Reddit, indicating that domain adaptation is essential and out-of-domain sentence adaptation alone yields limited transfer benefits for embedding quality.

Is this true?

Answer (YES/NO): NO